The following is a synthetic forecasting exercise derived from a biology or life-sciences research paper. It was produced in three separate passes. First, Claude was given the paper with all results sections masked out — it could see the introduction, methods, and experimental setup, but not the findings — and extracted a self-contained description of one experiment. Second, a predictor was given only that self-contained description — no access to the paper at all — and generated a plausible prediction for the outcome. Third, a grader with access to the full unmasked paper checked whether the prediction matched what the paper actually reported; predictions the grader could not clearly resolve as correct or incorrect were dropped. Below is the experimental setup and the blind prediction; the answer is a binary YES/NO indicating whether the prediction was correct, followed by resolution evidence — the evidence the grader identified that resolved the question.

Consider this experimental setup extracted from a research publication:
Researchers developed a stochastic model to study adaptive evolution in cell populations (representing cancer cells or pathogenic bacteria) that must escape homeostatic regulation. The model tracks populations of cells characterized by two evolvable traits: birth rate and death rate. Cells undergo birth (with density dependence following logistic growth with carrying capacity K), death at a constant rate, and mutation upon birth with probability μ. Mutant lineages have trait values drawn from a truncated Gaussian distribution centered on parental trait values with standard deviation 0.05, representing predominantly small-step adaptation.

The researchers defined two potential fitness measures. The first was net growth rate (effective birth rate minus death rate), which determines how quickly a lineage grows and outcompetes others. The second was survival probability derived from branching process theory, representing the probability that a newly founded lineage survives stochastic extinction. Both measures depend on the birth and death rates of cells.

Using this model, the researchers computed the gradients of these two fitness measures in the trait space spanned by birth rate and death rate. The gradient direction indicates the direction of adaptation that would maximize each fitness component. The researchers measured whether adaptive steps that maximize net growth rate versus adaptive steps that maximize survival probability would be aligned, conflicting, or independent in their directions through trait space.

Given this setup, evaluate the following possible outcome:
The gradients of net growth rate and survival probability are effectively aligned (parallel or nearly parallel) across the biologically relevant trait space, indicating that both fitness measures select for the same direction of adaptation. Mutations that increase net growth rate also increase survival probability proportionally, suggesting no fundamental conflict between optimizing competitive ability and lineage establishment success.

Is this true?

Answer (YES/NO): NO